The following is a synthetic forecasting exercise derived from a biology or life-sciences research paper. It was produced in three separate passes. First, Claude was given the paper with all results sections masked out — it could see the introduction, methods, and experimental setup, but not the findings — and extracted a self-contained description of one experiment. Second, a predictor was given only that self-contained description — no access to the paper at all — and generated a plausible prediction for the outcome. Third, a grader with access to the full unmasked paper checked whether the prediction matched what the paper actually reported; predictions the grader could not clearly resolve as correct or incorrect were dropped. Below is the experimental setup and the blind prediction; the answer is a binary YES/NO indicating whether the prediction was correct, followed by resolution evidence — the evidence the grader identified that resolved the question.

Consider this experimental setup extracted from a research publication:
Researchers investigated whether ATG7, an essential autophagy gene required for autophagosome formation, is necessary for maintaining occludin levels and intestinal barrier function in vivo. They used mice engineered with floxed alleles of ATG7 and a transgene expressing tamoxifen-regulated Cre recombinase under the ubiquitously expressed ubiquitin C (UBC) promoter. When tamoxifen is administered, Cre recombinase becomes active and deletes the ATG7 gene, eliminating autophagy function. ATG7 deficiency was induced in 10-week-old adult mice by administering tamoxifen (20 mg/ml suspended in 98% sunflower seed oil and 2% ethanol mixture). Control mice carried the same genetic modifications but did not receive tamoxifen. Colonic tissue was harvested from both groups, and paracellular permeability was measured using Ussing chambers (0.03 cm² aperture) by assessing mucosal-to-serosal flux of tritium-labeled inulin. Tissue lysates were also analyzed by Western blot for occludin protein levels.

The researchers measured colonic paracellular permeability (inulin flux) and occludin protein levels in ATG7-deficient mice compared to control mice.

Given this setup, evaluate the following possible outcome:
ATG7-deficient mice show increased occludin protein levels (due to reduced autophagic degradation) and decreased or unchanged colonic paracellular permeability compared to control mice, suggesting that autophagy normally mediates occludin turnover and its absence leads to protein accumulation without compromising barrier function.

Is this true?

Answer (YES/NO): NO